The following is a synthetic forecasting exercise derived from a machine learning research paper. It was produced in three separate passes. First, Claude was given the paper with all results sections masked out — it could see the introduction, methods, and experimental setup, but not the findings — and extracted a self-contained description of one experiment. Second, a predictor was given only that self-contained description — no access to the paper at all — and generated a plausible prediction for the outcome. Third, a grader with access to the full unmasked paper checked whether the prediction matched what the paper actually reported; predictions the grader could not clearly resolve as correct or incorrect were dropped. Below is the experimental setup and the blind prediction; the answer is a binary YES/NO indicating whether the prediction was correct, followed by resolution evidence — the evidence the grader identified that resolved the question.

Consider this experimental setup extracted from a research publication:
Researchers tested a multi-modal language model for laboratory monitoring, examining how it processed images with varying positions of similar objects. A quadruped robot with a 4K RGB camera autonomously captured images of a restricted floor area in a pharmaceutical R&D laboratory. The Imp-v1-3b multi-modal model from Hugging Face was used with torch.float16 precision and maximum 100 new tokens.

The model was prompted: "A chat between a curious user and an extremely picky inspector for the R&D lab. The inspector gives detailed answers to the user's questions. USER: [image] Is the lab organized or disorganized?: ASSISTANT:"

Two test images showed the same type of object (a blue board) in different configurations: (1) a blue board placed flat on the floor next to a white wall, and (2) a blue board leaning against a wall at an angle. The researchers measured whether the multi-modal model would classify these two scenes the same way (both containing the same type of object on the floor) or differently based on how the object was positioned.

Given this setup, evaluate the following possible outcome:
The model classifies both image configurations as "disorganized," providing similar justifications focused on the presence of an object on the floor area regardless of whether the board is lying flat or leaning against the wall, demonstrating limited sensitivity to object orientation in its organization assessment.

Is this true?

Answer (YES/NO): NO